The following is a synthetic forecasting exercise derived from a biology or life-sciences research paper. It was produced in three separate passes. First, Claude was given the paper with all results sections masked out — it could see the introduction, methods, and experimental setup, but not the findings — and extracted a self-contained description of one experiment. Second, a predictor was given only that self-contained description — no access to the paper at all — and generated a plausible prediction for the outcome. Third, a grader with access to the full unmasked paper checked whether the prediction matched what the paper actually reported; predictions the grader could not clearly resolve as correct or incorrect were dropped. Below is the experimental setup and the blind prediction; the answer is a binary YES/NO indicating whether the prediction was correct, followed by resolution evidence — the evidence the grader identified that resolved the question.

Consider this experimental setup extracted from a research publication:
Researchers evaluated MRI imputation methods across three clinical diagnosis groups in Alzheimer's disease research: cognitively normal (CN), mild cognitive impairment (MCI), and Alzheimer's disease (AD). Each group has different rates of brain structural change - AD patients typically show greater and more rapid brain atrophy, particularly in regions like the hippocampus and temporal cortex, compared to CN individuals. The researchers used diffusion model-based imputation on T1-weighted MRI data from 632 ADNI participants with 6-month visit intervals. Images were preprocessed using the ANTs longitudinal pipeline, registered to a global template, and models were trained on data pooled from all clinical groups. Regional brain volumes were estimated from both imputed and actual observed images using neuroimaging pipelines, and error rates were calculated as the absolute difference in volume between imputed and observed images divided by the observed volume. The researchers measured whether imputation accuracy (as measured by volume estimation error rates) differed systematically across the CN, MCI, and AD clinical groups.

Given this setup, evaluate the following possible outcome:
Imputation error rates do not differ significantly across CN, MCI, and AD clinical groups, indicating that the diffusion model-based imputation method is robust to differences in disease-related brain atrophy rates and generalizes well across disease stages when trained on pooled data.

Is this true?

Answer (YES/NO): YES